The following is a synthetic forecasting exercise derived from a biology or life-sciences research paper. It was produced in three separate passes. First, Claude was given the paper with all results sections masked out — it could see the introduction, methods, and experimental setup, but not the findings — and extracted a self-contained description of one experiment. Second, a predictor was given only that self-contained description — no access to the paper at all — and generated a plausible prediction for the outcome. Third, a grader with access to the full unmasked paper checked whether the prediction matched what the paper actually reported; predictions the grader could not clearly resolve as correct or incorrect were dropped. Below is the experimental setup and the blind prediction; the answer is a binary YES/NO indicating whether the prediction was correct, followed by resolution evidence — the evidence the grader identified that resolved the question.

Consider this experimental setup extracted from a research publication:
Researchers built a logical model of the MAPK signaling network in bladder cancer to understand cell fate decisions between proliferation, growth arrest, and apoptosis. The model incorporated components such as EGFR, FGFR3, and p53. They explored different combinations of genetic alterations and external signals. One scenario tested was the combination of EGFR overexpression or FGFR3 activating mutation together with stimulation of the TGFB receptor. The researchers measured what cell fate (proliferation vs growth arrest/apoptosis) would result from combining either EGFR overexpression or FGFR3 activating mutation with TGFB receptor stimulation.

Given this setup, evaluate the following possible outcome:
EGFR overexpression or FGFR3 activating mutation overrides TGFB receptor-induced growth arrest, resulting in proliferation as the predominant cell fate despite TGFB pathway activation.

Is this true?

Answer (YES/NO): NO